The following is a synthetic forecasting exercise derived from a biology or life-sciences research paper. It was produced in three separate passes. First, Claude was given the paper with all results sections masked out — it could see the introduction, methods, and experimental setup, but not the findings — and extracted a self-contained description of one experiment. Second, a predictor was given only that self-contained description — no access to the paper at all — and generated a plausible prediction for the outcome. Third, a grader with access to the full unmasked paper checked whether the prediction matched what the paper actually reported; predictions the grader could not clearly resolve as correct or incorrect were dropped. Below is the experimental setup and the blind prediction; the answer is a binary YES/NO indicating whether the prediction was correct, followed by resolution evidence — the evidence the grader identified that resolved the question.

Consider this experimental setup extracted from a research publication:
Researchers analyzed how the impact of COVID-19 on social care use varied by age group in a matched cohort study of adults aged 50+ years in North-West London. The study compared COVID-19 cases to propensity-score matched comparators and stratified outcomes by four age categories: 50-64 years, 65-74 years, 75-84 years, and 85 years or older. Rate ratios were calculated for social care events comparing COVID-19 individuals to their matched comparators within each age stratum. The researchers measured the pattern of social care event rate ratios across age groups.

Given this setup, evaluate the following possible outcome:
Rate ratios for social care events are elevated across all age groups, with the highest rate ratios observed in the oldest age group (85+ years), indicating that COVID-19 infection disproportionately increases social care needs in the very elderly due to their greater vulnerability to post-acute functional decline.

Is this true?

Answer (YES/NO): YES